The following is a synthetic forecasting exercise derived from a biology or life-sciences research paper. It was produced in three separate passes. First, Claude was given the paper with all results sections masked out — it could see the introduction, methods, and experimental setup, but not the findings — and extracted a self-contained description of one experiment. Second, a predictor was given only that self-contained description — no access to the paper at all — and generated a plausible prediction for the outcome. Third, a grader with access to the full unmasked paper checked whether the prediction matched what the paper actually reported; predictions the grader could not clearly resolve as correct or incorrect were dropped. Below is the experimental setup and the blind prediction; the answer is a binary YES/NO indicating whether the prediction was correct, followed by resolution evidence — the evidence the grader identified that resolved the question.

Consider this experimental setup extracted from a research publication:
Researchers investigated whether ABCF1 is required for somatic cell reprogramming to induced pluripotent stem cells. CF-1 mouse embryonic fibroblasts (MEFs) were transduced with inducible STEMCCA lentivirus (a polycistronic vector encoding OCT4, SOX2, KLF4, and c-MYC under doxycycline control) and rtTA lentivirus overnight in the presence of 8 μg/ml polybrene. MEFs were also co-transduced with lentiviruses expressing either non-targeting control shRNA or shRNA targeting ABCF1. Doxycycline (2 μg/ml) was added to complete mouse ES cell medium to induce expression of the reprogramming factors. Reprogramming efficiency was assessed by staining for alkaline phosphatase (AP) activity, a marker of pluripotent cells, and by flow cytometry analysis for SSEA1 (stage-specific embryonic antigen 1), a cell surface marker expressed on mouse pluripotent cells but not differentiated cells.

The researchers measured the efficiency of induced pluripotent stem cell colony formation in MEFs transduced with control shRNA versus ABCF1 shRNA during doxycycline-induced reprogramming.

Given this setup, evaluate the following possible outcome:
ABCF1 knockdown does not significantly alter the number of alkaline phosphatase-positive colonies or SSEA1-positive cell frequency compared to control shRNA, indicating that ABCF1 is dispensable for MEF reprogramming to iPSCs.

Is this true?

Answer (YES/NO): NO